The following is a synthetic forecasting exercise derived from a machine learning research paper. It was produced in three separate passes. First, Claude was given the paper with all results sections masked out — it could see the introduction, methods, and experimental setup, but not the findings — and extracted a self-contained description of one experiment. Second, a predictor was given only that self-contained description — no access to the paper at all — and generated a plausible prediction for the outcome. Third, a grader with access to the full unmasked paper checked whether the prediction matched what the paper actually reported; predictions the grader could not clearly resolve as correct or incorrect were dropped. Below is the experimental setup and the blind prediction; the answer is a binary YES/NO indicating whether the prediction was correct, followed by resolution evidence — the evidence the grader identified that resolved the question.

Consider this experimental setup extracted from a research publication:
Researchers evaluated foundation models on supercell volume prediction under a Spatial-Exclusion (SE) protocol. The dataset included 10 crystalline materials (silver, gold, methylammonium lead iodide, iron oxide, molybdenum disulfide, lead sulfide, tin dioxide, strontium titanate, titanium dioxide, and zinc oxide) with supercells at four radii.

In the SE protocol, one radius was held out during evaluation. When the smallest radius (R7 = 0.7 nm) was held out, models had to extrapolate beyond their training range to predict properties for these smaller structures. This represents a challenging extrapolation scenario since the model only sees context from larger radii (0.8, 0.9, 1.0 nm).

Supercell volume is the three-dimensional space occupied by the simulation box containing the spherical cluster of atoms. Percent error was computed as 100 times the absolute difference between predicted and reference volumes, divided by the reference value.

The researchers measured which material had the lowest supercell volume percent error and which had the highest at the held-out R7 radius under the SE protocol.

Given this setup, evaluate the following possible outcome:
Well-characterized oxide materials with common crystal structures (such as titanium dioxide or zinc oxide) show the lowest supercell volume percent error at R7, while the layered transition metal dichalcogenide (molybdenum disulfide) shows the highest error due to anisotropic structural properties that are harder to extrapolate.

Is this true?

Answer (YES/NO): NO